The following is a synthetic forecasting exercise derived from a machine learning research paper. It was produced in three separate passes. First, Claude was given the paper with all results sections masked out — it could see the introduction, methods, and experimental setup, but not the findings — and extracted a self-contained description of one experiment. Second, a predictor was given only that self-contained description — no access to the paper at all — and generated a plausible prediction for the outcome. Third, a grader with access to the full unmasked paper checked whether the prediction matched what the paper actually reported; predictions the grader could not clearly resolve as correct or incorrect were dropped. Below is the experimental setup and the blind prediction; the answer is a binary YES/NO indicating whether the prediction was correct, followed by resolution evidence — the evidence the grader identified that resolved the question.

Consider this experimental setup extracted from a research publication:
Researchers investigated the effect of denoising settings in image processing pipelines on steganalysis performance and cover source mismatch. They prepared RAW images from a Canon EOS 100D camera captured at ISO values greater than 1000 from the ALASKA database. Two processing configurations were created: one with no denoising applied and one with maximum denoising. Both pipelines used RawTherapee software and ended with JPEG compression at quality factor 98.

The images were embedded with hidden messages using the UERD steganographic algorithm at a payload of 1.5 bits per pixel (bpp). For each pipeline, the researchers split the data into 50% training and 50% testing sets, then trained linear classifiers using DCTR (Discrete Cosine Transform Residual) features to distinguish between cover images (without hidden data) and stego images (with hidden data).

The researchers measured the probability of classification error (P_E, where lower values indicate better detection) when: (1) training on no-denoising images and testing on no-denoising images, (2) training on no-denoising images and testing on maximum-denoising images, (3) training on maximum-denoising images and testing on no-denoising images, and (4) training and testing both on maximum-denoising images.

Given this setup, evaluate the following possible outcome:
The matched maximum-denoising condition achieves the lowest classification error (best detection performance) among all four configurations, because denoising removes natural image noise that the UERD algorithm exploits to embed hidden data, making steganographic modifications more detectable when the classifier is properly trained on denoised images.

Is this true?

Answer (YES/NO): YES